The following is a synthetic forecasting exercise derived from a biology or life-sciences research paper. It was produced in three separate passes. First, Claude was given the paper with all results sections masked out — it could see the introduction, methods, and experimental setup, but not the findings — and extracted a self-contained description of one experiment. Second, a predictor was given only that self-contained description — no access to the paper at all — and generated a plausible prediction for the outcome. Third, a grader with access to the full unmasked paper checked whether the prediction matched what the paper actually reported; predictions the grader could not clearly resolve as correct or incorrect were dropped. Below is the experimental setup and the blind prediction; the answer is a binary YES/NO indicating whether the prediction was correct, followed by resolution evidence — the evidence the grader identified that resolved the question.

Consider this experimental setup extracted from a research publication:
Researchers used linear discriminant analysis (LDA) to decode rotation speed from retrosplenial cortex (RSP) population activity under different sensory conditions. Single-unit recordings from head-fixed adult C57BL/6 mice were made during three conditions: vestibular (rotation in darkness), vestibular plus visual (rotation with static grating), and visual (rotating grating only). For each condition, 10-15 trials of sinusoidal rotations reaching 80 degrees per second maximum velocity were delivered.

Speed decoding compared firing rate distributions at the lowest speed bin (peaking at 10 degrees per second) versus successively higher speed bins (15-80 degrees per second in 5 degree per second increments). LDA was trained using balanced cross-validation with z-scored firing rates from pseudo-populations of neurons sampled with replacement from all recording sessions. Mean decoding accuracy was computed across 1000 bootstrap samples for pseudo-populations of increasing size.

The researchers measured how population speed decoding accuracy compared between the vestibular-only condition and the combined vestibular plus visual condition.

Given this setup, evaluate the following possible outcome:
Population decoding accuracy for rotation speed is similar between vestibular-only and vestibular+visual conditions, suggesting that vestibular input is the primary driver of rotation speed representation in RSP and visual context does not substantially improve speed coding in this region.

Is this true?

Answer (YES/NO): NO